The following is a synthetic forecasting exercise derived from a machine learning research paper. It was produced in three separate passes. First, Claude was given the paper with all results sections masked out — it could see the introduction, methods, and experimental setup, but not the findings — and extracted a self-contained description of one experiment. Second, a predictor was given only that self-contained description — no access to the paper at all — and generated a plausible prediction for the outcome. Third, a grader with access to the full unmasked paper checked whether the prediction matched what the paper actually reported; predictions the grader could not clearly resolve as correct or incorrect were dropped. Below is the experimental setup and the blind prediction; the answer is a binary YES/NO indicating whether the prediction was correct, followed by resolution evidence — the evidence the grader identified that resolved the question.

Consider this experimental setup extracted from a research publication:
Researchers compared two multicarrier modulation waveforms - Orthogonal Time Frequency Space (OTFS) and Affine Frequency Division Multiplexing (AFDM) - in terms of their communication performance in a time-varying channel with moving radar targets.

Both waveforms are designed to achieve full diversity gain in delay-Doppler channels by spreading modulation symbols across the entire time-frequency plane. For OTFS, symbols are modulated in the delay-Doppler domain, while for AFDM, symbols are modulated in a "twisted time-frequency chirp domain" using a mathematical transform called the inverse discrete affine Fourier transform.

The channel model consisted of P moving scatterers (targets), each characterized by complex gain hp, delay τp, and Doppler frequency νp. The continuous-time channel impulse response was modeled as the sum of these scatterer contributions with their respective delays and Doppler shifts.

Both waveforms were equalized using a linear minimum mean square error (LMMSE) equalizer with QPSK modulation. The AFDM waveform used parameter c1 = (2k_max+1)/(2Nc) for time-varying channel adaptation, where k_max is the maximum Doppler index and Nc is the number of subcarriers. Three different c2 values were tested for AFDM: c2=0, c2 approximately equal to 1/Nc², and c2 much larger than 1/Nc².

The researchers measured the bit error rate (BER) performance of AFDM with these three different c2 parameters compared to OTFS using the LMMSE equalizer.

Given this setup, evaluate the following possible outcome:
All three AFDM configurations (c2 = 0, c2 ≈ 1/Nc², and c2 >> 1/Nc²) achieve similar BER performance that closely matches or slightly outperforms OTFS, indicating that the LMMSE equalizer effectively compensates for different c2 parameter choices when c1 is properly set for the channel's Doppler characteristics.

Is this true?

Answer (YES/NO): YES